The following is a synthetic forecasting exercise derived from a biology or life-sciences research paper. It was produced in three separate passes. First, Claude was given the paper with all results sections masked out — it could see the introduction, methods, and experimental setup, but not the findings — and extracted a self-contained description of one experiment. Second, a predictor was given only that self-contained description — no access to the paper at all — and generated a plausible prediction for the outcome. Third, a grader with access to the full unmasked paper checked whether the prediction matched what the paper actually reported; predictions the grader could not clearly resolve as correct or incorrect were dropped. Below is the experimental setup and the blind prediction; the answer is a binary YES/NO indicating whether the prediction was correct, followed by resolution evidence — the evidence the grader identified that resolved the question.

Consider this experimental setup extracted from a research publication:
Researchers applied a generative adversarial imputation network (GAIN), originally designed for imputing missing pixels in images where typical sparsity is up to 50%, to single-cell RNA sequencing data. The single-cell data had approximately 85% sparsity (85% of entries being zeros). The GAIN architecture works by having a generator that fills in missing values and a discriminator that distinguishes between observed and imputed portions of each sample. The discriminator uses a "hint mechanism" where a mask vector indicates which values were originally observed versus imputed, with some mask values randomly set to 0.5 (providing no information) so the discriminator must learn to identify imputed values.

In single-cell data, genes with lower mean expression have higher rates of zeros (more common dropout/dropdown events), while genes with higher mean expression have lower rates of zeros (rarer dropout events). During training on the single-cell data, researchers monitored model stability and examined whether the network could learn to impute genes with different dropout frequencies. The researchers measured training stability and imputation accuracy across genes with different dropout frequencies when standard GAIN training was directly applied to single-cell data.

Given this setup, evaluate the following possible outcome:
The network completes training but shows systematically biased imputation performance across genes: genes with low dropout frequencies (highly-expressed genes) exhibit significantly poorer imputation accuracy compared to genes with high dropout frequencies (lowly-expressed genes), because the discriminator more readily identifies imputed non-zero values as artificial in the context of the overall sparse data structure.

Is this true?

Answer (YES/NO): NO